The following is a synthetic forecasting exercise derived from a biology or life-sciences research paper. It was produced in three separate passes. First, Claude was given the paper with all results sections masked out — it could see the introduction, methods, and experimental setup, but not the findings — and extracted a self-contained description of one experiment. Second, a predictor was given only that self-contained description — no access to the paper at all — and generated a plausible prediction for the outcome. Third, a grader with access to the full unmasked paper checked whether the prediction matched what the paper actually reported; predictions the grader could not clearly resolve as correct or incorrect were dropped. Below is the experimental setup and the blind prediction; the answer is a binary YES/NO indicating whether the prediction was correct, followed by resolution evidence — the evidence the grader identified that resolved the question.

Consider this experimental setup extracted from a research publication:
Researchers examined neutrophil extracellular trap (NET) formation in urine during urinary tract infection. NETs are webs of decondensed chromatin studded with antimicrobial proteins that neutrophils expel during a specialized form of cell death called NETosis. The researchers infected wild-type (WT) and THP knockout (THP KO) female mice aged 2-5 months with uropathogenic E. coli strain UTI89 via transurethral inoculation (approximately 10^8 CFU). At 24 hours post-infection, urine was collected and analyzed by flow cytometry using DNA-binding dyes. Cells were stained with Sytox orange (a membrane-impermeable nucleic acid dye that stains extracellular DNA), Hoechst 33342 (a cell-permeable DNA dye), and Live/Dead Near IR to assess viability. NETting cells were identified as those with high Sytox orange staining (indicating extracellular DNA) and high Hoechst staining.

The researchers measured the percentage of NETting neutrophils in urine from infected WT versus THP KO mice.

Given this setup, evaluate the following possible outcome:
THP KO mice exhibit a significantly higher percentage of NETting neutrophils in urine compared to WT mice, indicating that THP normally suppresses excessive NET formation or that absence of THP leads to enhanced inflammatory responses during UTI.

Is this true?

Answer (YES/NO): NO